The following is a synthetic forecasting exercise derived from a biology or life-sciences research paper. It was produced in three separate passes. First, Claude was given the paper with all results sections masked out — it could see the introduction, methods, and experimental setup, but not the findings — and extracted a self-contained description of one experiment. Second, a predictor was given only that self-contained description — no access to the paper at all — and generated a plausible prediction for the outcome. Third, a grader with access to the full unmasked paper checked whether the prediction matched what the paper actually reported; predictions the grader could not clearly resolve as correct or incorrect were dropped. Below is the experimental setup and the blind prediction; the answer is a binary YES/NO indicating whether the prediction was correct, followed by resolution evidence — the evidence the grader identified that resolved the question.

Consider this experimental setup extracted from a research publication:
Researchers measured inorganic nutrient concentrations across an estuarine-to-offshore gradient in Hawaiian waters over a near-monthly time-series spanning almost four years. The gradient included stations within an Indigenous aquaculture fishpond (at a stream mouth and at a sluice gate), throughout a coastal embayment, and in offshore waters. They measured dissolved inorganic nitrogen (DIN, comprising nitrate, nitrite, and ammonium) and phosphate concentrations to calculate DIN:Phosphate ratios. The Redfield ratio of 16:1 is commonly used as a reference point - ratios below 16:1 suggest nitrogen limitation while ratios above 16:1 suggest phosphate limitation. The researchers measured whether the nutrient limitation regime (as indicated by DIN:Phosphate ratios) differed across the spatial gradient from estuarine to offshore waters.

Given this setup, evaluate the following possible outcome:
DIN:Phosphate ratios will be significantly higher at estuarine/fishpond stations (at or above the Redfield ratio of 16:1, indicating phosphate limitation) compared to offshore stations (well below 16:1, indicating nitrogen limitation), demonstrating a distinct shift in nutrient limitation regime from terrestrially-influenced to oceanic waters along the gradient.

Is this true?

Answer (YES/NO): NO